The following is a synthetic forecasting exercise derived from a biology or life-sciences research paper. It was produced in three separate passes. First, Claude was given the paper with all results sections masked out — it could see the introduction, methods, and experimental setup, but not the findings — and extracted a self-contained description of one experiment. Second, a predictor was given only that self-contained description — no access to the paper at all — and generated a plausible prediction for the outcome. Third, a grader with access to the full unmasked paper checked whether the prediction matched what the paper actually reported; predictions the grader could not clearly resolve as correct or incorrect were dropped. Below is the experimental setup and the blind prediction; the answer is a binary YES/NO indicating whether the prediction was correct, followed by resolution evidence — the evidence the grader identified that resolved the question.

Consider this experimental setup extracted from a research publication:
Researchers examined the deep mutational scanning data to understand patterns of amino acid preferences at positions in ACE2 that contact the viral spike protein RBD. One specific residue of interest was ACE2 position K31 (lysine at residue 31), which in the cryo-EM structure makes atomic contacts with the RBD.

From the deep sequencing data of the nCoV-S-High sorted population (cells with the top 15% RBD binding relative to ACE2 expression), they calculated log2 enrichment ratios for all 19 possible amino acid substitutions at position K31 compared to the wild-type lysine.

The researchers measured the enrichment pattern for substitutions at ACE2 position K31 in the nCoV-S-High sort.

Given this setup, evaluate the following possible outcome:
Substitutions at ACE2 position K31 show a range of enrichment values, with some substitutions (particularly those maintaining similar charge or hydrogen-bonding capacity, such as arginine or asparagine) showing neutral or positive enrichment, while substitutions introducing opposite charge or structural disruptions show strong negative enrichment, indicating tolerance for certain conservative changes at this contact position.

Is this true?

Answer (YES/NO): NO